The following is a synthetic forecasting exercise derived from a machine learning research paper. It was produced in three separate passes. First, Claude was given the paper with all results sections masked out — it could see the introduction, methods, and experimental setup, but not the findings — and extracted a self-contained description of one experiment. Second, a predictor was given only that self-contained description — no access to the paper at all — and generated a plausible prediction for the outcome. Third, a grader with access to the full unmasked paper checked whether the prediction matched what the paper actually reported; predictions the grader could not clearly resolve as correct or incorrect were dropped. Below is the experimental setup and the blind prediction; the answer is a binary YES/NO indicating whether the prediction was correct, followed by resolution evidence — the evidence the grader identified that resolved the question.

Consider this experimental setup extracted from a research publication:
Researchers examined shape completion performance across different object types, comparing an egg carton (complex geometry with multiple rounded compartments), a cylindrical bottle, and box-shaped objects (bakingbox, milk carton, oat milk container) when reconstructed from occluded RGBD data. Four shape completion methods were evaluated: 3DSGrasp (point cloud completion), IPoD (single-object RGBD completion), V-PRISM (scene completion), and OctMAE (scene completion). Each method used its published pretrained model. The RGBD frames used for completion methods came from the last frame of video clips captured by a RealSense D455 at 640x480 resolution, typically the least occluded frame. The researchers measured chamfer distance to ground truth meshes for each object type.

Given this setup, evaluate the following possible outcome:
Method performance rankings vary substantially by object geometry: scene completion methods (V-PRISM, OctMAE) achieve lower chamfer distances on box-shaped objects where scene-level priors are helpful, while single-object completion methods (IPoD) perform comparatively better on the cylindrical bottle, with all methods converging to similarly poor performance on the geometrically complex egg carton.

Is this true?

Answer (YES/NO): NO